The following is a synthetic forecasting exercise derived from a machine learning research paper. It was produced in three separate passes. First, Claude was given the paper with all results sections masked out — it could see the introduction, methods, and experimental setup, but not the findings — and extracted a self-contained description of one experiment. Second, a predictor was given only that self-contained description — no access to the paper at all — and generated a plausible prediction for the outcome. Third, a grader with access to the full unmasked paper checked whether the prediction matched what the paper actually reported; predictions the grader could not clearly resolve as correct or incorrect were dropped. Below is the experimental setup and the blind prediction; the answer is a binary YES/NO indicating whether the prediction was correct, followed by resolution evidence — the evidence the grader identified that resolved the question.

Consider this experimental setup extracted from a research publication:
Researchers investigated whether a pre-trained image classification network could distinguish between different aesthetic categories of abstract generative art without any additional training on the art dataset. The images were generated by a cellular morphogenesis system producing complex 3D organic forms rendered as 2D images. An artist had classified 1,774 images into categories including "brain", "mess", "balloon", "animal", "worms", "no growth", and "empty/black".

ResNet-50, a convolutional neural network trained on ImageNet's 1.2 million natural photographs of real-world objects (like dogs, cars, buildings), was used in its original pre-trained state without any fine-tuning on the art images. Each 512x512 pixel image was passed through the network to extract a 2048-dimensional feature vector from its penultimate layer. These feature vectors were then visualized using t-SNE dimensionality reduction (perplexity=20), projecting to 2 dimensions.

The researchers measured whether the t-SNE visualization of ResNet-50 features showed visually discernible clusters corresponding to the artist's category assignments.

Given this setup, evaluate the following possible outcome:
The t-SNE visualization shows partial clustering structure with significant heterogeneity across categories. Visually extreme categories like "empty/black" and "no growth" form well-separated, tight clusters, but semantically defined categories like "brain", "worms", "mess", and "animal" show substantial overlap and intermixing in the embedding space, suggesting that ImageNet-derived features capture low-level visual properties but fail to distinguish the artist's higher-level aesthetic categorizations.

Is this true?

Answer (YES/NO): NO